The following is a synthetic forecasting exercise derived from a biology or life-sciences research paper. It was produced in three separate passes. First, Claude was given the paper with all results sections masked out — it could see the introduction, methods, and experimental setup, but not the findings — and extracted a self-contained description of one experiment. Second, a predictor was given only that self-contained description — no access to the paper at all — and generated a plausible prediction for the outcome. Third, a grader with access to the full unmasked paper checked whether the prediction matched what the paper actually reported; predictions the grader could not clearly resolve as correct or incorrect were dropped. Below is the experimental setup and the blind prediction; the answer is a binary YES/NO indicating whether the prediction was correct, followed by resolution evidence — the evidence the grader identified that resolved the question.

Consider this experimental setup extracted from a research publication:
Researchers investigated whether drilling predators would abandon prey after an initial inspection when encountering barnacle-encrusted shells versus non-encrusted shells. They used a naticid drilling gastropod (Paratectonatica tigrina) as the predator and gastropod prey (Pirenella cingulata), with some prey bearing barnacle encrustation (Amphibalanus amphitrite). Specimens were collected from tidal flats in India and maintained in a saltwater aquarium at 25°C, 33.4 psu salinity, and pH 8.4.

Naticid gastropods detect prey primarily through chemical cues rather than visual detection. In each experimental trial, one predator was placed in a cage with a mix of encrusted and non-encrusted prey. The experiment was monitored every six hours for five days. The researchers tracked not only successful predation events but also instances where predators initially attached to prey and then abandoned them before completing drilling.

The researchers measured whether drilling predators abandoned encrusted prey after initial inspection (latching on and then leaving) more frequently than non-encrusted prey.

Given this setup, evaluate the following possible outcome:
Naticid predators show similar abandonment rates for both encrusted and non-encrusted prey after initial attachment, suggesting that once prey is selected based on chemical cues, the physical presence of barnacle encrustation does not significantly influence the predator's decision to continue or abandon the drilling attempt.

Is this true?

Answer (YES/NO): YES